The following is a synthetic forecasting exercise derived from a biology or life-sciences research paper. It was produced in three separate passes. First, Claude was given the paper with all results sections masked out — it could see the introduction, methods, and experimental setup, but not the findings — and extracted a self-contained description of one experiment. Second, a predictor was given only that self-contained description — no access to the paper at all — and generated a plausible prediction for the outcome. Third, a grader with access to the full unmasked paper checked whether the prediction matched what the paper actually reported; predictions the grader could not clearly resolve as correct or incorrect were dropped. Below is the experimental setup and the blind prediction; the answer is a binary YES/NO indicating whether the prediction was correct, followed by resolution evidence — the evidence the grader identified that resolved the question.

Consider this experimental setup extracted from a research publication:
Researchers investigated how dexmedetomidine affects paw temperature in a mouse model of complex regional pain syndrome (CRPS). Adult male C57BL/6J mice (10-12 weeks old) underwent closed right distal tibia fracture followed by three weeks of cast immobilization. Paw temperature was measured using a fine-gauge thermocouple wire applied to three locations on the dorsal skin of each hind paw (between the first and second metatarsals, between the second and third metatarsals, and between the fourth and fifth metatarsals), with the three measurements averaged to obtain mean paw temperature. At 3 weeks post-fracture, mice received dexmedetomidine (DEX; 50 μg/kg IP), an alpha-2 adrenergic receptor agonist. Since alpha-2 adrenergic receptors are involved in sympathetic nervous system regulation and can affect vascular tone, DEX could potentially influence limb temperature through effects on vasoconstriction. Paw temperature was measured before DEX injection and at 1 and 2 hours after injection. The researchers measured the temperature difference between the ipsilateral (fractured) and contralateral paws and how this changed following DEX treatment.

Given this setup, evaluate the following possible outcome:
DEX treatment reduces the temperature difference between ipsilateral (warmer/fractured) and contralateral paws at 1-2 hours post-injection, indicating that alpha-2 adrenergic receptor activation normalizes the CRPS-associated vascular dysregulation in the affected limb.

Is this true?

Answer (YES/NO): YES